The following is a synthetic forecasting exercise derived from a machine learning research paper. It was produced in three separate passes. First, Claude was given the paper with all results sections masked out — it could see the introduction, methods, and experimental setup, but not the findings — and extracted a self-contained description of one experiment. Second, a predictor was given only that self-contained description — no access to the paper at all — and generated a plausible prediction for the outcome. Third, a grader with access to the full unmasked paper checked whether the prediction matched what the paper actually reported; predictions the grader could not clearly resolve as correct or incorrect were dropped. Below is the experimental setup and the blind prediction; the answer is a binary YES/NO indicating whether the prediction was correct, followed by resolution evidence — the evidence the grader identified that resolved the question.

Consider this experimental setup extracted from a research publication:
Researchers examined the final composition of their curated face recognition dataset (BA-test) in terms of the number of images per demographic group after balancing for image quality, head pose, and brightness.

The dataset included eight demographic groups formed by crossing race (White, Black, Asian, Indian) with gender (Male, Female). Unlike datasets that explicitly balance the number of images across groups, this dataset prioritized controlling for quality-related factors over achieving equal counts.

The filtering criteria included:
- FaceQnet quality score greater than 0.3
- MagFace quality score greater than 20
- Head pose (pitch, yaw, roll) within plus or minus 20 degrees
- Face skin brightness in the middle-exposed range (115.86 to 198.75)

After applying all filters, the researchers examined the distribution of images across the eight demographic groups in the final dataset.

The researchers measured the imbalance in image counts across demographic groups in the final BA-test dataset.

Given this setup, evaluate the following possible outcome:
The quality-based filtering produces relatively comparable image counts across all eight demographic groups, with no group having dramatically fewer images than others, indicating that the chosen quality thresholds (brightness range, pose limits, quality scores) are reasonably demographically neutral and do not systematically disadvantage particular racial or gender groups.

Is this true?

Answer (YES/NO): NO